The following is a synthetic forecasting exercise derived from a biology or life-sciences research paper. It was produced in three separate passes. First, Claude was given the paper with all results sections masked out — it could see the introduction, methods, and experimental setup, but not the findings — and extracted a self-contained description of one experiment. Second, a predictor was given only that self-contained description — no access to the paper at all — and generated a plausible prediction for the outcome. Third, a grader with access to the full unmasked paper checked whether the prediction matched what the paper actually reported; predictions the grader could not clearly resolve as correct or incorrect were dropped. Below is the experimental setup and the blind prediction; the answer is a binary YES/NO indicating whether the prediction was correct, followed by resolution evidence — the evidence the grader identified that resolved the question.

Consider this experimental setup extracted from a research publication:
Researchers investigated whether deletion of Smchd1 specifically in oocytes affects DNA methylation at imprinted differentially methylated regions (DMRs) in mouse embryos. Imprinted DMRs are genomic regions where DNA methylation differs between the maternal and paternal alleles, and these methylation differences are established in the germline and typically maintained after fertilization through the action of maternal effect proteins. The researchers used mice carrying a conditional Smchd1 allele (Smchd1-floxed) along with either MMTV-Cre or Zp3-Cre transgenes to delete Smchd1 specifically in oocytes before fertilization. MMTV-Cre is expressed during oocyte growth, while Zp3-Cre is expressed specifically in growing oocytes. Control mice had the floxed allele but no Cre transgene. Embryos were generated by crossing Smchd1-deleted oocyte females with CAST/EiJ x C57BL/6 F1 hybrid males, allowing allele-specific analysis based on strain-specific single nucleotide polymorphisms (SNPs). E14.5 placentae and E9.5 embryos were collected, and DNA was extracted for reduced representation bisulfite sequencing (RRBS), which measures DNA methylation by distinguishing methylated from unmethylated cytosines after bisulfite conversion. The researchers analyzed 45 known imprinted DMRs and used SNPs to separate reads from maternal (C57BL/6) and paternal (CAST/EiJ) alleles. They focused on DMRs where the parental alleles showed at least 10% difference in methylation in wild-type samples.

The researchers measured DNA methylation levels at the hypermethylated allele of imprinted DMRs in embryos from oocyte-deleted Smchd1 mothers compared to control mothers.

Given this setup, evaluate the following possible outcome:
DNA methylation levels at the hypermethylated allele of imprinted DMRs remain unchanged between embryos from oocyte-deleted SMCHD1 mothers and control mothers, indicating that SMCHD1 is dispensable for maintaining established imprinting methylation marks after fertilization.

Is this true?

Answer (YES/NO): YES